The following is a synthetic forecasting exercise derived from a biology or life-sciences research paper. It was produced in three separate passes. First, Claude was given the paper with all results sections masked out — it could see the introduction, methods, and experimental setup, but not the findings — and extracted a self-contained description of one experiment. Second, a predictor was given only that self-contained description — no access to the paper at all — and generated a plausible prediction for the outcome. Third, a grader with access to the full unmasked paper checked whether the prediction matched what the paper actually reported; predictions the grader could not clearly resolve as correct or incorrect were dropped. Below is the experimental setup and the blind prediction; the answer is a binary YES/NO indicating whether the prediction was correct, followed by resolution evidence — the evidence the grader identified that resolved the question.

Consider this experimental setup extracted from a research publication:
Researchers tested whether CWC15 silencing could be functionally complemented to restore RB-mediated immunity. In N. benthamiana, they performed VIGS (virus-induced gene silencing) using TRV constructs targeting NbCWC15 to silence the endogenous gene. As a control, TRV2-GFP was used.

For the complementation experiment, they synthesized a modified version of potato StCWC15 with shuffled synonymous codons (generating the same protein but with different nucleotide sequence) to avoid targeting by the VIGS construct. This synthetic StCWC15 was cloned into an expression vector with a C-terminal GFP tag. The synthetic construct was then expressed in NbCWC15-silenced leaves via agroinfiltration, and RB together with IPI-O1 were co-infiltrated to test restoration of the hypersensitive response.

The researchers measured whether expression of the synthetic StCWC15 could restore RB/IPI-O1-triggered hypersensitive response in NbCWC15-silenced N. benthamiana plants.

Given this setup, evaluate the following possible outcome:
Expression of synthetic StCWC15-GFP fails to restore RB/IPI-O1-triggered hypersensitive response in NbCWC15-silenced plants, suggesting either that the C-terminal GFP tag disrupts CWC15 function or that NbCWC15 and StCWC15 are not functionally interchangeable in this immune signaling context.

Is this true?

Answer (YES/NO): NO